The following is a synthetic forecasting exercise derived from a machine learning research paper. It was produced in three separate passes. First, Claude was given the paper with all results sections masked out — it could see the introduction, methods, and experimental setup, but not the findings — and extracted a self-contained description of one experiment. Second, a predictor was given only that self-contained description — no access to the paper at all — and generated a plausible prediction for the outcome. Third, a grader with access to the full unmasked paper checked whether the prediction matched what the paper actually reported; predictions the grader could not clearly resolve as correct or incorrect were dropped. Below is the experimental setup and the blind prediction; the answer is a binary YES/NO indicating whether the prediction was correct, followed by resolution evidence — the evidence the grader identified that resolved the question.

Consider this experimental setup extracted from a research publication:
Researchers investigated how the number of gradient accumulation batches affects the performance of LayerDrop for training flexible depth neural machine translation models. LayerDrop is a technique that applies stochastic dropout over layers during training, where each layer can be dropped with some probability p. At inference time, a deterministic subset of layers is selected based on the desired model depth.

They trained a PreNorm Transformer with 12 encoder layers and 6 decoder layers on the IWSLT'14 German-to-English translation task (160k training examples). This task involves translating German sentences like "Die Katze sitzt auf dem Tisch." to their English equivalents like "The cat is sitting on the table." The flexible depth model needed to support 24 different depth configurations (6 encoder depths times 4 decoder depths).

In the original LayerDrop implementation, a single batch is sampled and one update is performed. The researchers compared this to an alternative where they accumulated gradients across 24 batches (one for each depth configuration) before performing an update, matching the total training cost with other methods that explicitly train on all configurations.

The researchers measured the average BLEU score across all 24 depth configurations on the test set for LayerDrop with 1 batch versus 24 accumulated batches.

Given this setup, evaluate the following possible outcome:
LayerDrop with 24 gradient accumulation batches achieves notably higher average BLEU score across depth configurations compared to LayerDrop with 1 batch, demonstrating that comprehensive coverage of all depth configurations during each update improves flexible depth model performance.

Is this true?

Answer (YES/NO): YES